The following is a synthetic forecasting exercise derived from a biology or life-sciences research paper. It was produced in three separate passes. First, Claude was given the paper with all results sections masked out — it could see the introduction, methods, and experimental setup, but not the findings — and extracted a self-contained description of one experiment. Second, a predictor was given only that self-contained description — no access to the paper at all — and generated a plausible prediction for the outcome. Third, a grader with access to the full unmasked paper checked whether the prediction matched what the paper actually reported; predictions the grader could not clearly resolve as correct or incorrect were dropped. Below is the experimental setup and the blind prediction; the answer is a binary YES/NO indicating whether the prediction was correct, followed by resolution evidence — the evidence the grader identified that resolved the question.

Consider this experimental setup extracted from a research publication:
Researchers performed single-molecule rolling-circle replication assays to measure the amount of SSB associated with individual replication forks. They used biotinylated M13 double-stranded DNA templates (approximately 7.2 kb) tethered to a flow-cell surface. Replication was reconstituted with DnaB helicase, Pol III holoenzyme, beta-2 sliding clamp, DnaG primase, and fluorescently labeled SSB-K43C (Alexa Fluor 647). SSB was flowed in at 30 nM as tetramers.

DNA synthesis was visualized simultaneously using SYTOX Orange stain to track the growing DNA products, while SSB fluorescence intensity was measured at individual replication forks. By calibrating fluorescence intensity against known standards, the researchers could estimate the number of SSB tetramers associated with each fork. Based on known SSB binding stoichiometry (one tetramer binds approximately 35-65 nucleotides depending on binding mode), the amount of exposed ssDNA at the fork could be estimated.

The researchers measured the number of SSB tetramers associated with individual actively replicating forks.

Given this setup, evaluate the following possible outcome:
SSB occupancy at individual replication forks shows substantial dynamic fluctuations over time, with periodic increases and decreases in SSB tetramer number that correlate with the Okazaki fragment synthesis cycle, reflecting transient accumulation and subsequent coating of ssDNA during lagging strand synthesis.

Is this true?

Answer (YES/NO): NO